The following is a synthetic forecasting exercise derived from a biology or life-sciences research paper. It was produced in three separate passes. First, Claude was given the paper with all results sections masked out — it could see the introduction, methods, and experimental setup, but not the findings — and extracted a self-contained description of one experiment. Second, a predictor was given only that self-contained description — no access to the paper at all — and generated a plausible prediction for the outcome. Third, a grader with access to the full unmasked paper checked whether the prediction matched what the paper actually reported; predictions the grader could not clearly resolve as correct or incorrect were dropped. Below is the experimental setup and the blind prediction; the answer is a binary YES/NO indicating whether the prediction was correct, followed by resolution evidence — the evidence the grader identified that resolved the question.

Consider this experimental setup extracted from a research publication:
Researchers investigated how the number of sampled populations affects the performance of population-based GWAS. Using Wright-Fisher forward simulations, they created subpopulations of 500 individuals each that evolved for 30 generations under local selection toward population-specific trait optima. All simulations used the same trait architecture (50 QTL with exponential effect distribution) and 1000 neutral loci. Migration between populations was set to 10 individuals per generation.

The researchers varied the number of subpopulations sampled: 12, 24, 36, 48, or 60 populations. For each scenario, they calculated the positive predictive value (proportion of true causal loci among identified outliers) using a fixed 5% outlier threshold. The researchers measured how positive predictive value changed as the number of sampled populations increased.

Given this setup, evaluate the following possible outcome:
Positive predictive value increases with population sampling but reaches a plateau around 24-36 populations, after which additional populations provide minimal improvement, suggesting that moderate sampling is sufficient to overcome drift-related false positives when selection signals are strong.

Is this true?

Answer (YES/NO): NO